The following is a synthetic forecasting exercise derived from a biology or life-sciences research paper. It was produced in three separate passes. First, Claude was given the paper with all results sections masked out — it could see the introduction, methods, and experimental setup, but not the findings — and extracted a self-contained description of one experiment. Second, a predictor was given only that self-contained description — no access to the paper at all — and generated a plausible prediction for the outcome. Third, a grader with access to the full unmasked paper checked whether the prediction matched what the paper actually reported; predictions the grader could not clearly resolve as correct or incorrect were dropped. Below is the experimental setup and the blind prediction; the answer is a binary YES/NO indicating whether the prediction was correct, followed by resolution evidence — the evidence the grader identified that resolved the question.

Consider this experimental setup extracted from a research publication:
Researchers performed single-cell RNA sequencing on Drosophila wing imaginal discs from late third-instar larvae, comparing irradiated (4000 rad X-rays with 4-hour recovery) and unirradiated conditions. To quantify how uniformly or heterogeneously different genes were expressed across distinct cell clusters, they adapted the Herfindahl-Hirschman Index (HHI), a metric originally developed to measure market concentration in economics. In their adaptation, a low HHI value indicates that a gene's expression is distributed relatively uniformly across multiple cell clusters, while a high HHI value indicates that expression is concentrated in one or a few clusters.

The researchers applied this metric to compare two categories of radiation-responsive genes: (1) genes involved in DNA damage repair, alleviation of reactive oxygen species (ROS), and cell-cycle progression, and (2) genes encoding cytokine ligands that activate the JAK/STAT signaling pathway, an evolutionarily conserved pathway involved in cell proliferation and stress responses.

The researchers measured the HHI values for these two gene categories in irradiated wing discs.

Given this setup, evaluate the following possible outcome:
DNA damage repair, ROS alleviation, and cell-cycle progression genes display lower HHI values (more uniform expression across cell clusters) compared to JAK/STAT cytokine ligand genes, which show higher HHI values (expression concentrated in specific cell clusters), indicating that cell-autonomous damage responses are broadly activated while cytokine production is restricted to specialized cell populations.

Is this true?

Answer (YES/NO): YES